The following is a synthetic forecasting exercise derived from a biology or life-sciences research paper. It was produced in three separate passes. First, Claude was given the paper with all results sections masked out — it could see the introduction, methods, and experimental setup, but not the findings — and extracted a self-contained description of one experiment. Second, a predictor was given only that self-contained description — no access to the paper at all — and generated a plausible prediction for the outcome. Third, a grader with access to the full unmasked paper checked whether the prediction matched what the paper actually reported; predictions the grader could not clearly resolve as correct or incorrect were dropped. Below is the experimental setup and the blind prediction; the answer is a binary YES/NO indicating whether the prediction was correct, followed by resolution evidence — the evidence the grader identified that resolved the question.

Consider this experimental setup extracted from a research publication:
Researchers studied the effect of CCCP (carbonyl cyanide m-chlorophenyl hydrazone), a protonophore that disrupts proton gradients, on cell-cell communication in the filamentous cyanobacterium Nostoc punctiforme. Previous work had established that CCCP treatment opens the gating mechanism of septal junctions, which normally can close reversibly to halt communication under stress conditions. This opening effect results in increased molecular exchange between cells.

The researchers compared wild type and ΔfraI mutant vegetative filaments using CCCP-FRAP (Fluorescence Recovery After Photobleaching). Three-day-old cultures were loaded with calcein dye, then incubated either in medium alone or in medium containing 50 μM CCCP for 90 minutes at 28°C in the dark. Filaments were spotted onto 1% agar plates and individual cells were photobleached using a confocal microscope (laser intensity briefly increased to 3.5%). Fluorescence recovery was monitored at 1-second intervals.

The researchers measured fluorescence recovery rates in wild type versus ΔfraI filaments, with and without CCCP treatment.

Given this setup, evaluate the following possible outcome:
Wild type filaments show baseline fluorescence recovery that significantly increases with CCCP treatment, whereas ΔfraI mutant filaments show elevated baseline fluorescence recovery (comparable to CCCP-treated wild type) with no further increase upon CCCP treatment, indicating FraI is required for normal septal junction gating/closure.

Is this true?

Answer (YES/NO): NO